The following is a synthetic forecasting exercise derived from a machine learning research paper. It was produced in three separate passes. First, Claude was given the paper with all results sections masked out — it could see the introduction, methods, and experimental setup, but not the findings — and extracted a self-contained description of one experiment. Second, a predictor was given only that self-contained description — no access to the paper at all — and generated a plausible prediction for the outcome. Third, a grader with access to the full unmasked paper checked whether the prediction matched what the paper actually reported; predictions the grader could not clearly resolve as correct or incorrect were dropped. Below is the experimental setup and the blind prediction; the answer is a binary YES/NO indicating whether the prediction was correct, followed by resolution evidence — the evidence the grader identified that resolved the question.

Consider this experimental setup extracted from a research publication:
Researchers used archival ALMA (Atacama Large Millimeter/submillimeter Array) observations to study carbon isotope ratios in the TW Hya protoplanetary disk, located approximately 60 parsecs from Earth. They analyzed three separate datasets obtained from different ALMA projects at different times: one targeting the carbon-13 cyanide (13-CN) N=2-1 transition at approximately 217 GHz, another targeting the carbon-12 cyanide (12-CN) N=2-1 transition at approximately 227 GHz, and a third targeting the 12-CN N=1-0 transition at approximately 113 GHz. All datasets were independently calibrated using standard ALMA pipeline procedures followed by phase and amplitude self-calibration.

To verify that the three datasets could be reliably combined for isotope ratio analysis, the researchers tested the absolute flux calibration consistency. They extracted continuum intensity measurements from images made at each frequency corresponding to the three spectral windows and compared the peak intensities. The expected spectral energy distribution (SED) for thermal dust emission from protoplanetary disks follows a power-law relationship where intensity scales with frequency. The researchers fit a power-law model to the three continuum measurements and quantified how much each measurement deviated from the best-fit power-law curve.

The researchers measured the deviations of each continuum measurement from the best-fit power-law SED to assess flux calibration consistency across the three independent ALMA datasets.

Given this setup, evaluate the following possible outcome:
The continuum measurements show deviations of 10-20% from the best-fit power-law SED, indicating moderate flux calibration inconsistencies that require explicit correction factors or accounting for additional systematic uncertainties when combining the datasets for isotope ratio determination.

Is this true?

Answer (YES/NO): NO